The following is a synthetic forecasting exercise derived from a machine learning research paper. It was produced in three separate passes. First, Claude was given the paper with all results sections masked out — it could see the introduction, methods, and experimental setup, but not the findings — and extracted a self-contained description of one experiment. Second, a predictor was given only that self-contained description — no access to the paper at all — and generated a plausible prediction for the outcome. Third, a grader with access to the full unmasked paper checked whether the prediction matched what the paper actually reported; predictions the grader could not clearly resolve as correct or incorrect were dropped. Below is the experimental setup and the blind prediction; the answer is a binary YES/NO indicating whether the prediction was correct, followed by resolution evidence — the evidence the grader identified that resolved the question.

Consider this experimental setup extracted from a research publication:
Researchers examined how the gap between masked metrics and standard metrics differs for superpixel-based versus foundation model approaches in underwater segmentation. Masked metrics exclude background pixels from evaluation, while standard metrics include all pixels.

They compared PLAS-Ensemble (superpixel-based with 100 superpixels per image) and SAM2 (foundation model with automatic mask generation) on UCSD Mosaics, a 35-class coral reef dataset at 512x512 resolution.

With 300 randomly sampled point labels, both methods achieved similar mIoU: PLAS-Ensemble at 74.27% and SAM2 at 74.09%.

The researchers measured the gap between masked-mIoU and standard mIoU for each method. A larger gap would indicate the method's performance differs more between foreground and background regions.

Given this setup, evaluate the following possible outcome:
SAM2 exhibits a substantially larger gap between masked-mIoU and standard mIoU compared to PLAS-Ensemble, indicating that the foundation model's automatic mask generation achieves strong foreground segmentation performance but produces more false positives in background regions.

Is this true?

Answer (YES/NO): NO